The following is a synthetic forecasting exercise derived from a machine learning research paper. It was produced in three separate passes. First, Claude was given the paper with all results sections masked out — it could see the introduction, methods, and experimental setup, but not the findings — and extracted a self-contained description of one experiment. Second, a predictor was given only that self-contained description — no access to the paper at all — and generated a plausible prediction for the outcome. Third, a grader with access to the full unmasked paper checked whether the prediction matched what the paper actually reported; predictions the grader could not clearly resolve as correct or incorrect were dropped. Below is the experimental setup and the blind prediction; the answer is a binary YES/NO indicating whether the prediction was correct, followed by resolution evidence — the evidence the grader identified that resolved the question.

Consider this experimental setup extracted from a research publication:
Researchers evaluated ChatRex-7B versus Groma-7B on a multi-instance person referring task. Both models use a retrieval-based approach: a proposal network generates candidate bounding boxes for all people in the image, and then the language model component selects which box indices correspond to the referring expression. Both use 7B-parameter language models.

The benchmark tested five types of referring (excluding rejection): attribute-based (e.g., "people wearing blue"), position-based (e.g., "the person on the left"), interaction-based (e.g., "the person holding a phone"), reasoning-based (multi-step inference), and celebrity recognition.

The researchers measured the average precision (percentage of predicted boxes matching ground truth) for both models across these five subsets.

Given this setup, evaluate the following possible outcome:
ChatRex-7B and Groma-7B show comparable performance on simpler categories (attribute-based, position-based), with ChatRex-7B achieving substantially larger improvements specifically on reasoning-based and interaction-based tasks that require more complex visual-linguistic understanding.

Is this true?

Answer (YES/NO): NO